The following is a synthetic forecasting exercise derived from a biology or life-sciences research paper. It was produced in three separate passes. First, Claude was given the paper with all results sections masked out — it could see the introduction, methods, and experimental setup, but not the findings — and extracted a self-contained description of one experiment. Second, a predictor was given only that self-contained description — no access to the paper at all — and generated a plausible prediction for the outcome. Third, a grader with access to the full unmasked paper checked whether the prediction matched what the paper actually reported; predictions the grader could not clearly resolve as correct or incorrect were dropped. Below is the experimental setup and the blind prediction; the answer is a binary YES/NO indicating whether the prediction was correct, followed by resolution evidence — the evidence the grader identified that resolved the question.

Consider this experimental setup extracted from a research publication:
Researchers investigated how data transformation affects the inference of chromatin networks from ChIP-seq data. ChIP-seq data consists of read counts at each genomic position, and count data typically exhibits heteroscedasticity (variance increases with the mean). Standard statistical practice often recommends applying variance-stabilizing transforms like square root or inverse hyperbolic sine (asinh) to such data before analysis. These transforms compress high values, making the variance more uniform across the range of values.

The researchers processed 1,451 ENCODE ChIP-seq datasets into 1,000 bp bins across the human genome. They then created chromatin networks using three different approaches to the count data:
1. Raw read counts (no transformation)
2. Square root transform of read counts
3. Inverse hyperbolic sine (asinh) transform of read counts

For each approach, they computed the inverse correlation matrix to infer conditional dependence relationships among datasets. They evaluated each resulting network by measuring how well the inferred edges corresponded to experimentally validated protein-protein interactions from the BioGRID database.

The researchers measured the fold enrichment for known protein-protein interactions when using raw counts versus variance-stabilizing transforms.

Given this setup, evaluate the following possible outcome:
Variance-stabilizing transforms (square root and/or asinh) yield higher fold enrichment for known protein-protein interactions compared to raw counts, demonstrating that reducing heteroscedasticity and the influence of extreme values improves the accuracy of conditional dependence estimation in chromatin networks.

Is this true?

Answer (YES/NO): NO